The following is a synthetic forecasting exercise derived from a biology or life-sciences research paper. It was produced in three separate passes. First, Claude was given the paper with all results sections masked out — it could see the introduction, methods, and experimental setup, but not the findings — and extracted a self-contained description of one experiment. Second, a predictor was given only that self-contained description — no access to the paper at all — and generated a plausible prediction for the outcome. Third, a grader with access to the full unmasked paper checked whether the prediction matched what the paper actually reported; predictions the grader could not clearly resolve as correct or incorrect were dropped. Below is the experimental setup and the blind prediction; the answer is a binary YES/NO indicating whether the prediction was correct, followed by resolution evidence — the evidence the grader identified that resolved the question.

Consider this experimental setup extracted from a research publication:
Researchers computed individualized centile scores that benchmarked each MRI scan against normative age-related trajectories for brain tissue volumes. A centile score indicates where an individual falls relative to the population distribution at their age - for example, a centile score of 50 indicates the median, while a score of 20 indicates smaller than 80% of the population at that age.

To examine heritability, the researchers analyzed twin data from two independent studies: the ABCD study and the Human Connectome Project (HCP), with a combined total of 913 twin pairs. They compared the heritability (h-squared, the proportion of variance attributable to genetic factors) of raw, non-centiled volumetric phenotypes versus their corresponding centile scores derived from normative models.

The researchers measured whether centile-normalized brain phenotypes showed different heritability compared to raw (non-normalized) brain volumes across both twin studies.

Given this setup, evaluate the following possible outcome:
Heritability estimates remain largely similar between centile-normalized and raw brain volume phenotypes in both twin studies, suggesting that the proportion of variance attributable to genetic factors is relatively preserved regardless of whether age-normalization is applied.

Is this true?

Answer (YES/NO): NO